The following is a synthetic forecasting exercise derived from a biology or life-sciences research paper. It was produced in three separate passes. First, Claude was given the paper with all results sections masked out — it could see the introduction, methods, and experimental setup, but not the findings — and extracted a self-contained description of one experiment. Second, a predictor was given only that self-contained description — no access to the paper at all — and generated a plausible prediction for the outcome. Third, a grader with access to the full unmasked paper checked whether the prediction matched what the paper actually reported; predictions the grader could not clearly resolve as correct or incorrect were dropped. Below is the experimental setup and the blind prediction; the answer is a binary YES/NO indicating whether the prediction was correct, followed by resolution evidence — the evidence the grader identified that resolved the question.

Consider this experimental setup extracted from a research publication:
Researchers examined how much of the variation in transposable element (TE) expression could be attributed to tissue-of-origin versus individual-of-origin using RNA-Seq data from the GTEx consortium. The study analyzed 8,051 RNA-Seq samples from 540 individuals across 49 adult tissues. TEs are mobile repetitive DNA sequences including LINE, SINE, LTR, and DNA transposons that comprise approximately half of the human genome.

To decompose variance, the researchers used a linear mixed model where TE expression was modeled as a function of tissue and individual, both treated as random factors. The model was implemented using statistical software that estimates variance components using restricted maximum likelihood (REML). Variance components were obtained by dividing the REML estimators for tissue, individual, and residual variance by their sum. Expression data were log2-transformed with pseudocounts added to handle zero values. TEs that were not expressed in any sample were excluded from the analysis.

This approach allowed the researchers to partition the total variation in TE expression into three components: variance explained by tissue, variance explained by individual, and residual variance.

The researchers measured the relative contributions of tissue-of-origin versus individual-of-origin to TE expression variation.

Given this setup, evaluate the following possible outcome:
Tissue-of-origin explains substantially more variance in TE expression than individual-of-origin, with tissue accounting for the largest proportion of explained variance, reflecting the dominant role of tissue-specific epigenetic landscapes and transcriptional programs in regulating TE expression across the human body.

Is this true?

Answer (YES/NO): YES